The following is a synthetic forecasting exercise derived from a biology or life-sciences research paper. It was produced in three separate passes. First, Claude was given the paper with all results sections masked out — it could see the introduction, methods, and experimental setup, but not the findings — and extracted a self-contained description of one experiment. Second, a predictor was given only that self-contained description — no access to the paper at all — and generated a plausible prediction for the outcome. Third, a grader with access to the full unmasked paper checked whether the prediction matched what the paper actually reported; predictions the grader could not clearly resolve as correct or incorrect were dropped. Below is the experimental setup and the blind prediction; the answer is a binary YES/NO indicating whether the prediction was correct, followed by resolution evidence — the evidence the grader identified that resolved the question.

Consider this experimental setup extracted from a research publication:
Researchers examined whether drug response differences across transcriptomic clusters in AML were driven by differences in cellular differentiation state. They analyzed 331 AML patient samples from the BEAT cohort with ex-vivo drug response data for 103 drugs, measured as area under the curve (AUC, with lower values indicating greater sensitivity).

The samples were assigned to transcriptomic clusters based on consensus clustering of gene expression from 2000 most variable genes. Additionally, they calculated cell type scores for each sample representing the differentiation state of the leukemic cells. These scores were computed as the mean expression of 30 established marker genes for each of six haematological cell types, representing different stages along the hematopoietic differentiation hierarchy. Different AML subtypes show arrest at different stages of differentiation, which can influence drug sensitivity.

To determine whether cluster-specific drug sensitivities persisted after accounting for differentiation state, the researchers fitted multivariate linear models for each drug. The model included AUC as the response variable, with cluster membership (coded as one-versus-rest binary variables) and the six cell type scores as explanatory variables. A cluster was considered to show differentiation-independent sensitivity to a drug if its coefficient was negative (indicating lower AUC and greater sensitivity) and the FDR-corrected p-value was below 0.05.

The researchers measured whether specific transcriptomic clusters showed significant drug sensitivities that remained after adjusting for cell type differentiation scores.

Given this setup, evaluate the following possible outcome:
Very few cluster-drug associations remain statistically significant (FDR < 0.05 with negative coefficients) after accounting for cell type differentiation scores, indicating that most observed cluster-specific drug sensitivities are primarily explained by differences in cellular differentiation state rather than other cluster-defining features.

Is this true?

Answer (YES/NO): NO